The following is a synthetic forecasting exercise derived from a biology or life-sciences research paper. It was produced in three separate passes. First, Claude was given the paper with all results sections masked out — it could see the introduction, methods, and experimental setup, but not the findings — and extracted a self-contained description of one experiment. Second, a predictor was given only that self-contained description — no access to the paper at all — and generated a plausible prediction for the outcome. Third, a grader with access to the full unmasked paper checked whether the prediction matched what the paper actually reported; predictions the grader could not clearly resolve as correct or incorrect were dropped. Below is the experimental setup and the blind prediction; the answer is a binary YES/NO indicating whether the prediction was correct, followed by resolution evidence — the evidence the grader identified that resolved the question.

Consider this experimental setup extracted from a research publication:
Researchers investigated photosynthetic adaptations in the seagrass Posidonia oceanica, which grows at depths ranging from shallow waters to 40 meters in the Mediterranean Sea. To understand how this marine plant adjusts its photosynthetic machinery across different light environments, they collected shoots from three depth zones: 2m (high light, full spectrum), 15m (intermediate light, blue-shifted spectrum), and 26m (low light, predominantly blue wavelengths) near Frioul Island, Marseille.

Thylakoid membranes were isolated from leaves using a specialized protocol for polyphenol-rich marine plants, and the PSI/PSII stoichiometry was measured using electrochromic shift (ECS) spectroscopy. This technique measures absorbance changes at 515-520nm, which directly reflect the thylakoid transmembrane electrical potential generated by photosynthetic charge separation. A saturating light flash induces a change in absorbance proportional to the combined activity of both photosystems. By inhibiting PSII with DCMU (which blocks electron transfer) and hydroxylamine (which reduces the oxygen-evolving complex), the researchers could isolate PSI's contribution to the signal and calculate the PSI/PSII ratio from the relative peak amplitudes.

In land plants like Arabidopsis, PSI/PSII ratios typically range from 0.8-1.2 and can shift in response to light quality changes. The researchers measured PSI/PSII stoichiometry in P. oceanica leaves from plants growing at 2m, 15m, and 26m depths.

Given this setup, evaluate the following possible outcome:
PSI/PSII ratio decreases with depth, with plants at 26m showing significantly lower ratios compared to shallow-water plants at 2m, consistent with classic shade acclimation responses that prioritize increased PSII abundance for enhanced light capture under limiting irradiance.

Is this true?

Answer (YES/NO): NO